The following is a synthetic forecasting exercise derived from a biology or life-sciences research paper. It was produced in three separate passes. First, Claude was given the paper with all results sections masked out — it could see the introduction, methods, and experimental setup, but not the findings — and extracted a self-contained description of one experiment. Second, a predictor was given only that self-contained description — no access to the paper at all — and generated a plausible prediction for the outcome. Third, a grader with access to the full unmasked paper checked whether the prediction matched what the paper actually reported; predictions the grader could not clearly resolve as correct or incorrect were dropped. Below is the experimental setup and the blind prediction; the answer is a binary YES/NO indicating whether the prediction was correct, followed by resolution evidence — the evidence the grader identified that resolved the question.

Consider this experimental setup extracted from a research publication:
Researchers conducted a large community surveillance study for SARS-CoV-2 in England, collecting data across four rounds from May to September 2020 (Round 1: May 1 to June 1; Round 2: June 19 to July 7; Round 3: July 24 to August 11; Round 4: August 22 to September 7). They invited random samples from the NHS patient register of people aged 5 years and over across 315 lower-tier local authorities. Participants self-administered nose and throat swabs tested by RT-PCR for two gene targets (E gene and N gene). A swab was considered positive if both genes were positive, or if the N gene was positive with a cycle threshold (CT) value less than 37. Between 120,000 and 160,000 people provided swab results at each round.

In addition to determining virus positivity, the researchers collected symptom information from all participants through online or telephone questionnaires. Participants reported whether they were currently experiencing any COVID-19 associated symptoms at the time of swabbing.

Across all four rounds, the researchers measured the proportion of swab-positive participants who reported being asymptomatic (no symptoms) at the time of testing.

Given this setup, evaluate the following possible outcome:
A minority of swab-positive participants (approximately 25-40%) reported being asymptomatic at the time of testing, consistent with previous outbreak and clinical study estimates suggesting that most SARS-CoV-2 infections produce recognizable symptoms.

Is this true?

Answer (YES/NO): NO